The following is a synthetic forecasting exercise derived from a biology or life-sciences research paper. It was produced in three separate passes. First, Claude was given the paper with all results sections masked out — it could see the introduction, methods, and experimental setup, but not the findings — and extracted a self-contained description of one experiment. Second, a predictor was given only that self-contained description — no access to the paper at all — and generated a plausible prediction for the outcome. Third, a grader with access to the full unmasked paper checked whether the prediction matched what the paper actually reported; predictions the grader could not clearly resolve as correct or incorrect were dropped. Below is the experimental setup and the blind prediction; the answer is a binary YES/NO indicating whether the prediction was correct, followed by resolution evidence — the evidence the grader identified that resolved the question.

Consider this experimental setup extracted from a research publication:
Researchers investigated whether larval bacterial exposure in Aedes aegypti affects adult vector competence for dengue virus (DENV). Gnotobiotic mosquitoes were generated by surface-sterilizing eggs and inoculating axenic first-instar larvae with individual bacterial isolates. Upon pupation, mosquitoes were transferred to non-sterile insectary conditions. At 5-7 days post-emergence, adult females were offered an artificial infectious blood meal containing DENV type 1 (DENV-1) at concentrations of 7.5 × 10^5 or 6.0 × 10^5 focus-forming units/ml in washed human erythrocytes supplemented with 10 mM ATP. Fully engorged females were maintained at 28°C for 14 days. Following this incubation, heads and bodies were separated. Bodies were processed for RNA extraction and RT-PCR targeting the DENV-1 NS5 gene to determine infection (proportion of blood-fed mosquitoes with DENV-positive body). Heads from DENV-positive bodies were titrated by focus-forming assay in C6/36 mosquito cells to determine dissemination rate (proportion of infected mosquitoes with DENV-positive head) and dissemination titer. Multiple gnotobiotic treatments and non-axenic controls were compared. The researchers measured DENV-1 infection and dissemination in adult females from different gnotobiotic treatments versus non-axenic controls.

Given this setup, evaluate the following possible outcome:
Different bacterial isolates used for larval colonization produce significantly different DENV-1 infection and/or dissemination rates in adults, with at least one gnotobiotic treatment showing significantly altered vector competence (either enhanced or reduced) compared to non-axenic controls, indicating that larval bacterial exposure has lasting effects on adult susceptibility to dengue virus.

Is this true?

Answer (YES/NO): YES